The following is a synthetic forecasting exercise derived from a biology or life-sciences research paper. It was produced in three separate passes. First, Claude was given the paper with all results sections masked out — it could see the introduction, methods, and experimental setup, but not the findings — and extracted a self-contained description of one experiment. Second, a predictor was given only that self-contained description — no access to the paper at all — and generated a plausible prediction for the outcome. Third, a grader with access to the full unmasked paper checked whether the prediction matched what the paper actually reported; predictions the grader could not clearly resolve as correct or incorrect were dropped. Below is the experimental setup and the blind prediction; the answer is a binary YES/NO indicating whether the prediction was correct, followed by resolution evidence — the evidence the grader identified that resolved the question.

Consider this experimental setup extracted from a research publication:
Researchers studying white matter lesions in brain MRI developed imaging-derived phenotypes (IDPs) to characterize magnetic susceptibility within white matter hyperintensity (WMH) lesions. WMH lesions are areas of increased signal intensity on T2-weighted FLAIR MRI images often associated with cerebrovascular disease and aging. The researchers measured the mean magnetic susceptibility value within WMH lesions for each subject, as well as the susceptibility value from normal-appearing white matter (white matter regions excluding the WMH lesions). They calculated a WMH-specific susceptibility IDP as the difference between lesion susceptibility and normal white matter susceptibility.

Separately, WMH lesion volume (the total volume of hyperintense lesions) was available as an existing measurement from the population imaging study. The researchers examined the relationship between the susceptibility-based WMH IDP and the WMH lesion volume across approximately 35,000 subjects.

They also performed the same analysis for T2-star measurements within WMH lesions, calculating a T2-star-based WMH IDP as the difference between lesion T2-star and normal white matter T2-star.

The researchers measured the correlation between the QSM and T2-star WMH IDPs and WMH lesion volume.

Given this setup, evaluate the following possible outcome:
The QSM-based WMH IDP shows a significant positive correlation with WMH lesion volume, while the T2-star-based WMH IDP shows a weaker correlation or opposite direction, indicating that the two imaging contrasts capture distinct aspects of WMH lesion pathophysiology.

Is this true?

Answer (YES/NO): NO